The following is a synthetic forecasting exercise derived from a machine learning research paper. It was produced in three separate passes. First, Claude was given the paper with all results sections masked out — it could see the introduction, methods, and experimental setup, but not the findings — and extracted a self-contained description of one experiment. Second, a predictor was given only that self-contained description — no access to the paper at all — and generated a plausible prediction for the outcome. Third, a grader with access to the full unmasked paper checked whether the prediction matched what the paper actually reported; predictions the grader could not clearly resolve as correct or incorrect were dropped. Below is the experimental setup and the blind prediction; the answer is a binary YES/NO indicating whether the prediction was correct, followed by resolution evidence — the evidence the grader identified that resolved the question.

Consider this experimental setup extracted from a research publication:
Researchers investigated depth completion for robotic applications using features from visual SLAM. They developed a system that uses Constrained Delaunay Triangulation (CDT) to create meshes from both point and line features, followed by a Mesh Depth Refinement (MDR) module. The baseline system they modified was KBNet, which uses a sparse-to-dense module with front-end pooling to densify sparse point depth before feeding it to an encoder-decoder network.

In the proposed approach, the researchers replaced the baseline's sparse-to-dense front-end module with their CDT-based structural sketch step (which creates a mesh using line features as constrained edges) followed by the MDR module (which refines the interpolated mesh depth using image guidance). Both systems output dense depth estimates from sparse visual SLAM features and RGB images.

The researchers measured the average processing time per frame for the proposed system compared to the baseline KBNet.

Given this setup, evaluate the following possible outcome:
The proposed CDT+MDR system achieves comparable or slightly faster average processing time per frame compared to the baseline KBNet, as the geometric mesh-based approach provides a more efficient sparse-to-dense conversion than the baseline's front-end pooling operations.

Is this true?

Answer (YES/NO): NO